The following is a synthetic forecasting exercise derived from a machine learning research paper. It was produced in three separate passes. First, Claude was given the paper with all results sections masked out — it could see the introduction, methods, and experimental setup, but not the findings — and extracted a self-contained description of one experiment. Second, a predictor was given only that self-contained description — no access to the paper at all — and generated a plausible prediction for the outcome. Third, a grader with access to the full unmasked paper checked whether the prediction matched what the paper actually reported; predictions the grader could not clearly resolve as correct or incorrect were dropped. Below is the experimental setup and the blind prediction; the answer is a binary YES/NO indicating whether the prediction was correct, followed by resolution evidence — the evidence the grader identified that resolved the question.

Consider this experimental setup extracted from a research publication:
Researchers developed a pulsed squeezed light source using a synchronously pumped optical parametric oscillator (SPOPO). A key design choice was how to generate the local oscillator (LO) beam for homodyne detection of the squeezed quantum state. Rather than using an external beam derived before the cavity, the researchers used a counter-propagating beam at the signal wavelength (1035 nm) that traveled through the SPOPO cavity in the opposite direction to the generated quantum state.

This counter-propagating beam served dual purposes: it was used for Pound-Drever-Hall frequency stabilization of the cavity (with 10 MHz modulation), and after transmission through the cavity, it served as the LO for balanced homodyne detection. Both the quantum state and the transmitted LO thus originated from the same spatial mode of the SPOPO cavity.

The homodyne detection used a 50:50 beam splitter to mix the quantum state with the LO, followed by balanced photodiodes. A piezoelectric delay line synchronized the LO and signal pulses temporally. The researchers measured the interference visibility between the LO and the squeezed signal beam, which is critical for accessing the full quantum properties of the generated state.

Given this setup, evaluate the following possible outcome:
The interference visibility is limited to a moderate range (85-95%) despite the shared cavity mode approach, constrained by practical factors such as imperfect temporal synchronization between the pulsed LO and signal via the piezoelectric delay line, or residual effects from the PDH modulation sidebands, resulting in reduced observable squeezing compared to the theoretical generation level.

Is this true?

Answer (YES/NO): YES